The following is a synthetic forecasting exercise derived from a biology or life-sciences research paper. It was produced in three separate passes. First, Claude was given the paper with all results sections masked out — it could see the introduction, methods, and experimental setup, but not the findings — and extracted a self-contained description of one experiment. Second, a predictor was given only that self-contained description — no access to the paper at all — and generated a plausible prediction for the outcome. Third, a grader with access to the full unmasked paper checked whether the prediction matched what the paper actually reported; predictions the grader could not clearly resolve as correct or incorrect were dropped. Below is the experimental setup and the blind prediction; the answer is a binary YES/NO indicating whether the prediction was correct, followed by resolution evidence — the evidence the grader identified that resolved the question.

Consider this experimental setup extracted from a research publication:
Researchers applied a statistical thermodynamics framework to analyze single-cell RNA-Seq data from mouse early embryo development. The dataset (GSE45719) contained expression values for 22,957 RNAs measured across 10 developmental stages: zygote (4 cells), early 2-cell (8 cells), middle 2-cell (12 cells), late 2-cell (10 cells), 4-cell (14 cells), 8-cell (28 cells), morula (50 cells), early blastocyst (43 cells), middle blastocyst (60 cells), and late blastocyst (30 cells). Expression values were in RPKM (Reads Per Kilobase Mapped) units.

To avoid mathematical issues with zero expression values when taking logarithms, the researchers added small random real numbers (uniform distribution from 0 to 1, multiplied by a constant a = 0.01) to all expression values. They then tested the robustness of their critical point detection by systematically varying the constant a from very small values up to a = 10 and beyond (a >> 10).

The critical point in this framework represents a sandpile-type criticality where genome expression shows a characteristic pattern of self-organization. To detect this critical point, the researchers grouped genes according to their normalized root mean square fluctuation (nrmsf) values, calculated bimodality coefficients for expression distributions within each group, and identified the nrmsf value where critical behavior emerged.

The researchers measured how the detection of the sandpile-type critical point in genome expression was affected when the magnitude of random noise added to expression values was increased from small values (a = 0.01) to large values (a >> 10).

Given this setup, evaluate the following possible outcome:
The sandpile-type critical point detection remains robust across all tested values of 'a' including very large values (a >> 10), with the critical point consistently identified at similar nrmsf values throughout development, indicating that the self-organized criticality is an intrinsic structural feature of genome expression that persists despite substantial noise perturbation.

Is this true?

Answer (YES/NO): NO